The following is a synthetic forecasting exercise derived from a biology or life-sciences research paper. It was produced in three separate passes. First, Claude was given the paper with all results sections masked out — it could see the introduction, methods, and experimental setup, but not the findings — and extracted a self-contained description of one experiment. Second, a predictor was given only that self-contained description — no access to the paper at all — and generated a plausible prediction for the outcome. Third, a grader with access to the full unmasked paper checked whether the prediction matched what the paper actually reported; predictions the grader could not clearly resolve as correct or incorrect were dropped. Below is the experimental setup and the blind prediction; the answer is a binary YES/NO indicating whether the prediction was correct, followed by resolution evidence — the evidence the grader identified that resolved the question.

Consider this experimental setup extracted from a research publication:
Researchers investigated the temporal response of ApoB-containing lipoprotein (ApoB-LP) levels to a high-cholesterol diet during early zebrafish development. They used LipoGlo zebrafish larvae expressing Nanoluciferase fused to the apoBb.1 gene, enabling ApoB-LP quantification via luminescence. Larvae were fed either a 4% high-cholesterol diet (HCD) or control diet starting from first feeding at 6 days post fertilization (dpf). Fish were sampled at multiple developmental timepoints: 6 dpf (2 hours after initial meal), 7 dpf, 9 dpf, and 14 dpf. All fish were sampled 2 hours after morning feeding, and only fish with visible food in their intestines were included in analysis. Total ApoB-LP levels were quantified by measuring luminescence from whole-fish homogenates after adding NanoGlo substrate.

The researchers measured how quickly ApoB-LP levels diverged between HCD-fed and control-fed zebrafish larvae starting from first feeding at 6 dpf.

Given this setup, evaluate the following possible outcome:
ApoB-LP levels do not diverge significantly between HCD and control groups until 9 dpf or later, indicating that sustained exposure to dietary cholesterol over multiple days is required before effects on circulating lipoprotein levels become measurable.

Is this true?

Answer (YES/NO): NO